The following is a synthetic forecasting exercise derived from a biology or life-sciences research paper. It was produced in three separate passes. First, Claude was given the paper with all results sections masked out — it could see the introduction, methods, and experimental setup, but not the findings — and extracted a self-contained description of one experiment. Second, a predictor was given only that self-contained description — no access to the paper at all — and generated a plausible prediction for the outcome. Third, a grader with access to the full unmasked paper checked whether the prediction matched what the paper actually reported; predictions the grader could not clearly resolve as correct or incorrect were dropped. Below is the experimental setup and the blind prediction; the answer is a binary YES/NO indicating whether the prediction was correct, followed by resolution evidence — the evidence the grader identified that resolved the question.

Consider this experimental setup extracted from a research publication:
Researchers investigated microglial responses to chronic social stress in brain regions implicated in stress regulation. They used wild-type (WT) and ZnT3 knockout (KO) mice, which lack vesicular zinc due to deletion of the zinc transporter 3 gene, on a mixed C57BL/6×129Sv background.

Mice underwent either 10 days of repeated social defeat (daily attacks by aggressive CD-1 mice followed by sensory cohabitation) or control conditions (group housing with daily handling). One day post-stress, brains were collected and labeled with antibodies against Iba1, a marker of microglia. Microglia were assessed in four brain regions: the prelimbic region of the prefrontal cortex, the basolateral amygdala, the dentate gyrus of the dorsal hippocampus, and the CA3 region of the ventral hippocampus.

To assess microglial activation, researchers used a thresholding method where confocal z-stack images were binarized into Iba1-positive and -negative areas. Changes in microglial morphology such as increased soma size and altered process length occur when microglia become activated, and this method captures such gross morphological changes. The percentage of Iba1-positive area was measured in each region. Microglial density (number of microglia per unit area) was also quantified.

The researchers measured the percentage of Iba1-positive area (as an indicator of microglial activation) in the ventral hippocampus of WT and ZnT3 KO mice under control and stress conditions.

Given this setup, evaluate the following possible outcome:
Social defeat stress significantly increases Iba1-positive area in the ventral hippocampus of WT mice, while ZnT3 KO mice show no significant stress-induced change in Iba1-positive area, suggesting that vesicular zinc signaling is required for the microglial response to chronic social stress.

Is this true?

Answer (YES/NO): NO